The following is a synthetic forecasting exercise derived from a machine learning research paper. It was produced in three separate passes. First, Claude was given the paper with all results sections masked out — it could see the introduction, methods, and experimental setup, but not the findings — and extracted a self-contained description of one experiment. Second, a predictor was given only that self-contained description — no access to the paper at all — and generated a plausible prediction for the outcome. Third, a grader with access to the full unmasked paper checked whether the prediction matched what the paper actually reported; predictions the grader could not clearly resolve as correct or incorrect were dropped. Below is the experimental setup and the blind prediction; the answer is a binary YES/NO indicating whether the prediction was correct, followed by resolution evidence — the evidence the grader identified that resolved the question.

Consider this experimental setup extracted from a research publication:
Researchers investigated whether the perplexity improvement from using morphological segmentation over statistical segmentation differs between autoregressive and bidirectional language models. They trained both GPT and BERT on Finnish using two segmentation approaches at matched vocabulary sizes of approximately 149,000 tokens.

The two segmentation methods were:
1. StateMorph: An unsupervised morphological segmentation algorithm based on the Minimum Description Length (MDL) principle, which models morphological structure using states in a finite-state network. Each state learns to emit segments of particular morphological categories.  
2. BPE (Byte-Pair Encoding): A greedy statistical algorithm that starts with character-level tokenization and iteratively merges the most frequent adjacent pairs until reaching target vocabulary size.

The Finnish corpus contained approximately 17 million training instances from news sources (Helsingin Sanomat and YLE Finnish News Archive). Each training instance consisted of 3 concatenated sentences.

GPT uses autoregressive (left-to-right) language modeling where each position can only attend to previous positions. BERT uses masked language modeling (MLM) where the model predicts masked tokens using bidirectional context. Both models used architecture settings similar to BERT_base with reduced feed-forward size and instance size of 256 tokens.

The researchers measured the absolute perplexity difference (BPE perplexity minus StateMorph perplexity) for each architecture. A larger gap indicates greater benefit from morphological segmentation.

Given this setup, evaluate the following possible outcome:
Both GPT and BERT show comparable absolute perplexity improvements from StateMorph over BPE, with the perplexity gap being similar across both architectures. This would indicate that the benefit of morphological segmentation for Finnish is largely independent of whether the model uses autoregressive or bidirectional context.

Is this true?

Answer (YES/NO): NO